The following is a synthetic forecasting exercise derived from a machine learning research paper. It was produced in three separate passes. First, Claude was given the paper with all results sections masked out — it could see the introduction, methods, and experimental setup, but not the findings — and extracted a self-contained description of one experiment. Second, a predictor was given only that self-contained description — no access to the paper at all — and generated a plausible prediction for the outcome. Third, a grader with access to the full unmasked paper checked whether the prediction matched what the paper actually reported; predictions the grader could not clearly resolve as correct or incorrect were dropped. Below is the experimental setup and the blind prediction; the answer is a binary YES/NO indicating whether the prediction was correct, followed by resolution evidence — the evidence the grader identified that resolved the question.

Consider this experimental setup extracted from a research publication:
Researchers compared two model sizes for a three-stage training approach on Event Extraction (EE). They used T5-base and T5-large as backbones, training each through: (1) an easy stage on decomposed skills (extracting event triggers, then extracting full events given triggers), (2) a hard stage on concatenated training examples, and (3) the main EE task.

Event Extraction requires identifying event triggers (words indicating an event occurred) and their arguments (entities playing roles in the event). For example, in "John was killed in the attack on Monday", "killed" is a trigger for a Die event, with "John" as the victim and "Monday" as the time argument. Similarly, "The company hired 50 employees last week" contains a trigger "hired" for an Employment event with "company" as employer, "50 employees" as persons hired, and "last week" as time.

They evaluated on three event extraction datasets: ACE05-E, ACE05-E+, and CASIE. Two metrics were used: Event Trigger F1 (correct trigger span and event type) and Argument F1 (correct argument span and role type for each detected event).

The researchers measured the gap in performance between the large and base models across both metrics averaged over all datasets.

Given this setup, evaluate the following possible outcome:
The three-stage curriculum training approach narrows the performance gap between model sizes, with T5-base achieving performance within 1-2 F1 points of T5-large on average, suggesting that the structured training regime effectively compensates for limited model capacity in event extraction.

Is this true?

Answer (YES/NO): NO